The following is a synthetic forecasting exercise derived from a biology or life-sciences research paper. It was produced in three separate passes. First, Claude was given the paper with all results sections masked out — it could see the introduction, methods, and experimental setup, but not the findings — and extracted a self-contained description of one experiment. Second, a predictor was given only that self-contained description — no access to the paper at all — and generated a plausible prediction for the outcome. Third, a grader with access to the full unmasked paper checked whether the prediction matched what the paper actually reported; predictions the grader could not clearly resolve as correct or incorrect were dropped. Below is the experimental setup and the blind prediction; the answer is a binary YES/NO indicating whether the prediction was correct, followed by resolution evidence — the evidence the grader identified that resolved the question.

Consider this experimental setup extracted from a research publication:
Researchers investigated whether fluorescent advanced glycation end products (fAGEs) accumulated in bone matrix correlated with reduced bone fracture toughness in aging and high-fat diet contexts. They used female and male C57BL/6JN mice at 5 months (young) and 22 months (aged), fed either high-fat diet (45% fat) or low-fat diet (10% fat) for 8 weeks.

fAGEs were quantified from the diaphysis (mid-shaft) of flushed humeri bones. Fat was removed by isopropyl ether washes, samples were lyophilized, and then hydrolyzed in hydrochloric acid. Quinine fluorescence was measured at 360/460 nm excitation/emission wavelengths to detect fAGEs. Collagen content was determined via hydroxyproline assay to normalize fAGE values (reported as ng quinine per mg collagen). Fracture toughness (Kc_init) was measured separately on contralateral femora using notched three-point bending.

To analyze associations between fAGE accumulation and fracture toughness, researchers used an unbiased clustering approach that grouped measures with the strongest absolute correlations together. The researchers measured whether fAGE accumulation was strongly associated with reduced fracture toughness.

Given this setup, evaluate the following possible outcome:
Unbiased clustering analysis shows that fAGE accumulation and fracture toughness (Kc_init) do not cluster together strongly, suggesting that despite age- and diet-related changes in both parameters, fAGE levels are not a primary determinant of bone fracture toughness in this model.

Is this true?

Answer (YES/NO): YES